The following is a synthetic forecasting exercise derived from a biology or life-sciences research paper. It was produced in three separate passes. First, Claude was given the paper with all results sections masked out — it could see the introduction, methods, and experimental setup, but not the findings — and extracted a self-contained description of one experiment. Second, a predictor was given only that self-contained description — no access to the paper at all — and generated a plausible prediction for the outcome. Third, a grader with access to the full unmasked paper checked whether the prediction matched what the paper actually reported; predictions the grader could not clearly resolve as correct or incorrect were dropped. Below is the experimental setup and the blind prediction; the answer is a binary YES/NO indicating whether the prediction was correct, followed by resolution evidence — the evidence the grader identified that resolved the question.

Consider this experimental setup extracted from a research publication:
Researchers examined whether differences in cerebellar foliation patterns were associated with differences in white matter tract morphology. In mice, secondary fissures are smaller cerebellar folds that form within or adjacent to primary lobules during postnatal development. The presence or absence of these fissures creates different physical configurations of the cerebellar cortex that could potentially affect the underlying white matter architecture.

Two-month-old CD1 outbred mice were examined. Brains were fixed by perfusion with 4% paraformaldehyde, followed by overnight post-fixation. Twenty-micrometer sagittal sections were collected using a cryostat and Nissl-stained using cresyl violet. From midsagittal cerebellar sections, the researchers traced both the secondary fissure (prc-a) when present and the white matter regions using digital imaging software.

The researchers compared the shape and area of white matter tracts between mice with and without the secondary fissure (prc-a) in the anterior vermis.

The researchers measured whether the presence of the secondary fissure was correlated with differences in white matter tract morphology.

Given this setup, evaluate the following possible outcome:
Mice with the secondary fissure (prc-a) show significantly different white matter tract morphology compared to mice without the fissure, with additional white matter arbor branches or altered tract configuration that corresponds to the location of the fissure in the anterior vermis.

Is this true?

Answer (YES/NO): YES